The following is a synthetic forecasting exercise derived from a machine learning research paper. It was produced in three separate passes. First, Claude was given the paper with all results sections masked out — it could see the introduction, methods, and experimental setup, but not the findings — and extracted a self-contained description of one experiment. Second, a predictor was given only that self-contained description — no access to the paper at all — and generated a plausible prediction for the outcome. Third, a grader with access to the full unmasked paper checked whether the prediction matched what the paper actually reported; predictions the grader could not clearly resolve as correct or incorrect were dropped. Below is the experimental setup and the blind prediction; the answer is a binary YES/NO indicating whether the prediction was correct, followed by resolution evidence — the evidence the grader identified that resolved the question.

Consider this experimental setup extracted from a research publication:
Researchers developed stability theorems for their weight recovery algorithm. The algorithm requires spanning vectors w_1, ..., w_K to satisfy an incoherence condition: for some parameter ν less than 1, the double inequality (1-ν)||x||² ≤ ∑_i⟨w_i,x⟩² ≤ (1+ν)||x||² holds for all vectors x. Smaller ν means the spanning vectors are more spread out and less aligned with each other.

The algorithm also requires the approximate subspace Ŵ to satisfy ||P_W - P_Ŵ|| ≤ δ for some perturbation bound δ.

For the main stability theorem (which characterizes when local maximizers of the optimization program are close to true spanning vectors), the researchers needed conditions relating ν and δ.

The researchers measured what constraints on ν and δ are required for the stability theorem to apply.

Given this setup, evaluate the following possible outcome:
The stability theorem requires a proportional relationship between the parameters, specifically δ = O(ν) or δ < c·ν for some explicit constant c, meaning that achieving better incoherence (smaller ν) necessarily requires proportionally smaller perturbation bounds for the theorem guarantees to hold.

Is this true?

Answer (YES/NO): NO